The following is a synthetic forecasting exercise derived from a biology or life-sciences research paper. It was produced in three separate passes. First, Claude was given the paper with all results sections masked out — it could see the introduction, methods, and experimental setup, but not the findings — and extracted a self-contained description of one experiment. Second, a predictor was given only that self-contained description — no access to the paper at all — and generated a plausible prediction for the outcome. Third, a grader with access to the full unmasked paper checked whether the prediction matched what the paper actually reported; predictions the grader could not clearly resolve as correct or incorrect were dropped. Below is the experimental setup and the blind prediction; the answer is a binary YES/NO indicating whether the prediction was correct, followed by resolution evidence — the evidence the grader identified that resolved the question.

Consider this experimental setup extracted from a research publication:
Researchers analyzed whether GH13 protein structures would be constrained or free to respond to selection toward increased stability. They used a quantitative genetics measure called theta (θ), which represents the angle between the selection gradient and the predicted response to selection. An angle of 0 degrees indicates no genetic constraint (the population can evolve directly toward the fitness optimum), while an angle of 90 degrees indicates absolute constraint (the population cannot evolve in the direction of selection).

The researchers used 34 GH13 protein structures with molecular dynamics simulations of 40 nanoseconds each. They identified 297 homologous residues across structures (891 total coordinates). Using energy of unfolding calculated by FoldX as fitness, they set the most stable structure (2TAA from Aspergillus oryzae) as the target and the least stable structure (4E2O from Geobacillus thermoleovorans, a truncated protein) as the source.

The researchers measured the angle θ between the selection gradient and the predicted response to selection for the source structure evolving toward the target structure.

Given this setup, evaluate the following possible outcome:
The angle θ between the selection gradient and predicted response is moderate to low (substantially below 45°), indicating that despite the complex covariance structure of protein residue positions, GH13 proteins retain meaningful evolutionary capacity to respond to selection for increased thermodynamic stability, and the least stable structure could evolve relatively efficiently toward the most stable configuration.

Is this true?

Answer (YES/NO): YES